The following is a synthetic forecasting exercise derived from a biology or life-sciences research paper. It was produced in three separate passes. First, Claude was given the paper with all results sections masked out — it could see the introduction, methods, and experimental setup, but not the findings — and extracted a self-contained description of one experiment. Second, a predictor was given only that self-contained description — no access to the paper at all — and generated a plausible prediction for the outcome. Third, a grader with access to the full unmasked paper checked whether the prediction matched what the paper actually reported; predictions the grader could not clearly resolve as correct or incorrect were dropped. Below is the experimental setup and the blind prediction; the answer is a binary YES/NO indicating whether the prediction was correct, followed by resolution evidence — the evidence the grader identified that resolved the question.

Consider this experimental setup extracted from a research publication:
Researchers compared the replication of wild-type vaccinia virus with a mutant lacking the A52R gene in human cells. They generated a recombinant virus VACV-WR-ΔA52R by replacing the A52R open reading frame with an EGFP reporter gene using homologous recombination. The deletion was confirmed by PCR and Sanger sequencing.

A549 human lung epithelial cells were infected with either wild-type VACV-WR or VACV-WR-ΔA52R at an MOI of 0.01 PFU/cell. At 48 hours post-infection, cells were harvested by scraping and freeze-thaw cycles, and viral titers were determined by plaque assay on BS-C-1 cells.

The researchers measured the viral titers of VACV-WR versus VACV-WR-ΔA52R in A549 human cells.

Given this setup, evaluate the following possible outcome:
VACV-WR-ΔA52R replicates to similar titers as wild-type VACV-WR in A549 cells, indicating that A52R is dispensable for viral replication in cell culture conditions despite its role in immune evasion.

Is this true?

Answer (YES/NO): NO